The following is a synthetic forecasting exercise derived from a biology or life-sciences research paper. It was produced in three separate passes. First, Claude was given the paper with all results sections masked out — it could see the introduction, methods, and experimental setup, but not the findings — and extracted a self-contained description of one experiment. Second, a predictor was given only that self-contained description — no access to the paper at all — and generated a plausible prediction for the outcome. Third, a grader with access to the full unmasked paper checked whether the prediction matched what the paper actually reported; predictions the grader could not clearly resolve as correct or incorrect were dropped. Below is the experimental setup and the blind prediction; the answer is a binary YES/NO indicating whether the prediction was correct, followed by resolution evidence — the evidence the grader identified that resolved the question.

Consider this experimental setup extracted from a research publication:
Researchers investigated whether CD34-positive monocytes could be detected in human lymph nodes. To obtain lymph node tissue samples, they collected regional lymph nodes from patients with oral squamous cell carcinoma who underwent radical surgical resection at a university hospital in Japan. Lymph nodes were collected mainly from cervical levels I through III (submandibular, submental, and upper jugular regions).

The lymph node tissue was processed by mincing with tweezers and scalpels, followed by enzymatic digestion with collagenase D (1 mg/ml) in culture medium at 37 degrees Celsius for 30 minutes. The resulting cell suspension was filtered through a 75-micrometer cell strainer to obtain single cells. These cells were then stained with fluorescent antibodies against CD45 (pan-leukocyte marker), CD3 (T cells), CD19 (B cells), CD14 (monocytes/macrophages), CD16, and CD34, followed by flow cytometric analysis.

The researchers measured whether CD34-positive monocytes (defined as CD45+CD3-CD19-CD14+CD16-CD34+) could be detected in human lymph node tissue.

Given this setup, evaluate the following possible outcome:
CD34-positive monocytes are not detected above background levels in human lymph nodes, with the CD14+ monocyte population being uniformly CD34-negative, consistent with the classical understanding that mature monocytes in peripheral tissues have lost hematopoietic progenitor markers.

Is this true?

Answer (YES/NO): NO